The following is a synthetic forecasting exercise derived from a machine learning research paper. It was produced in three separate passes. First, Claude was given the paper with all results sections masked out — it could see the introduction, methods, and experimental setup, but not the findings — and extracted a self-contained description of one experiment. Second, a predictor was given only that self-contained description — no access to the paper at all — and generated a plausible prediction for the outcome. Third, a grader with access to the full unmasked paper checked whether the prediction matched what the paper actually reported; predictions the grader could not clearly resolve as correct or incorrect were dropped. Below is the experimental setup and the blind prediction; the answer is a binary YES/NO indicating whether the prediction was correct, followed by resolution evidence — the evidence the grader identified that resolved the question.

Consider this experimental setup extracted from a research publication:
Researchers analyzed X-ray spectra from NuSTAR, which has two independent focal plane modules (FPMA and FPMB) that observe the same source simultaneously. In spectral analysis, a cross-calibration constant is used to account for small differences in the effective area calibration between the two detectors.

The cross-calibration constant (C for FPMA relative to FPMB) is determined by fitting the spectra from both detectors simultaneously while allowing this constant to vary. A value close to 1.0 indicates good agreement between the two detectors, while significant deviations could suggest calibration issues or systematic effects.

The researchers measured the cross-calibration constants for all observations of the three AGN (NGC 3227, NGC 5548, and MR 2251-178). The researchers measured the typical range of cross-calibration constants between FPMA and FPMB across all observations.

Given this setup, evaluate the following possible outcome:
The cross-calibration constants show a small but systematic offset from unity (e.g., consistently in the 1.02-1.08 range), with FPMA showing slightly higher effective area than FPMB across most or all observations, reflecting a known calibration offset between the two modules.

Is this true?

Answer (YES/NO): NO